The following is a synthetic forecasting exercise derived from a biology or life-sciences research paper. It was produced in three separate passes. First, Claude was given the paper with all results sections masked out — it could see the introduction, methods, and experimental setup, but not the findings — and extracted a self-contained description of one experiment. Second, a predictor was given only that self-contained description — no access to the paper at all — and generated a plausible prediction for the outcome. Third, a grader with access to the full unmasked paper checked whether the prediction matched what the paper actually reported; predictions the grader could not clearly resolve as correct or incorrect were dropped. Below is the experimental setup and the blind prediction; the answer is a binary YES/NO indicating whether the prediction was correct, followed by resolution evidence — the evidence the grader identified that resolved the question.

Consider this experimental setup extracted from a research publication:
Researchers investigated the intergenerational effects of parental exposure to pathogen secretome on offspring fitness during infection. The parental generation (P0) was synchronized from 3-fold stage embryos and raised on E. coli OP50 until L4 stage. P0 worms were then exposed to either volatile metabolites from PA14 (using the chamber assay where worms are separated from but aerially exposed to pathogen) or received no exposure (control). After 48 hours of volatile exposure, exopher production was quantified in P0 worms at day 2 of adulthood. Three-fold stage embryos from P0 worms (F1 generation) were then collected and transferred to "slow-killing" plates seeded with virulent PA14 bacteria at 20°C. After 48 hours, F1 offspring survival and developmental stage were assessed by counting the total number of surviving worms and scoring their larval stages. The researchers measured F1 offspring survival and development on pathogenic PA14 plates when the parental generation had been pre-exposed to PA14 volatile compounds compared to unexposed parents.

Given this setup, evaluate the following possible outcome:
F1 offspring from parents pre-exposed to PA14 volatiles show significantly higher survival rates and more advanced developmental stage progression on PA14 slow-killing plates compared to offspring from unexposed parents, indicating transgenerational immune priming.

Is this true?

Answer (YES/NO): NO